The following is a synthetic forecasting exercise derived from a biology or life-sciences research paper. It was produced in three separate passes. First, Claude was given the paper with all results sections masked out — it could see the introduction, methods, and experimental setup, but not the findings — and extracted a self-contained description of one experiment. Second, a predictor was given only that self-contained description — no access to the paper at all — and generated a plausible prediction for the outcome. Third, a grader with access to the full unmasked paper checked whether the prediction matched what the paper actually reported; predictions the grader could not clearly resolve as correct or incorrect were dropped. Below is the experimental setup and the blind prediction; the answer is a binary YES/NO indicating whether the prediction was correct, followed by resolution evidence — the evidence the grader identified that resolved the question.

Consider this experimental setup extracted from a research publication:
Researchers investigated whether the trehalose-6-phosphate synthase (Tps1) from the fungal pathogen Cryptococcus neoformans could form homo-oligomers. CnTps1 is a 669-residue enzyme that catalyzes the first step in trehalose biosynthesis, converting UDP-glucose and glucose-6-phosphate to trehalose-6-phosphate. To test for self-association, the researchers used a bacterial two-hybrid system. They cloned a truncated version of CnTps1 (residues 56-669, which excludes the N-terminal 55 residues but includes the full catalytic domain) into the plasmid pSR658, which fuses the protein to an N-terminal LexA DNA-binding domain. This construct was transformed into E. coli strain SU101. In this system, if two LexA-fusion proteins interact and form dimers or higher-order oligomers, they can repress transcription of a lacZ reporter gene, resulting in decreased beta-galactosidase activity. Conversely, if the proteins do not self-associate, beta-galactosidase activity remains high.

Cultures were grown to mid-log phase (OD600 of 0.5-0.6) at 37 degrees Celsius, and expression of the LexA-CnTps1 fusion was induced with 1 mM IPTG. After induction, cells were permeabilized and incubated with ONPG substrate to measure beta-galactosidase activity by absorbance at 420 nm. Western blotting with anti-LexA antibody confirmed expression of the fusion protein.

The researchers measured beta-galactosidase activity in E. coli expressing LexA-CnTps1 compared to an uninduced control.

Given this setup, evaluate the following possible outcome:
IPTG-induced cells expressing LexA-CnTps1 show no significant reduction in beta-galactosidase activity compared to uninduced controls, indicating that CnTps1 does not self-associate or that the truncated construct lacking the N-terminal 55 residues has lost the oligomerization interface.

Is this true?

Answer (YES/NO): NO